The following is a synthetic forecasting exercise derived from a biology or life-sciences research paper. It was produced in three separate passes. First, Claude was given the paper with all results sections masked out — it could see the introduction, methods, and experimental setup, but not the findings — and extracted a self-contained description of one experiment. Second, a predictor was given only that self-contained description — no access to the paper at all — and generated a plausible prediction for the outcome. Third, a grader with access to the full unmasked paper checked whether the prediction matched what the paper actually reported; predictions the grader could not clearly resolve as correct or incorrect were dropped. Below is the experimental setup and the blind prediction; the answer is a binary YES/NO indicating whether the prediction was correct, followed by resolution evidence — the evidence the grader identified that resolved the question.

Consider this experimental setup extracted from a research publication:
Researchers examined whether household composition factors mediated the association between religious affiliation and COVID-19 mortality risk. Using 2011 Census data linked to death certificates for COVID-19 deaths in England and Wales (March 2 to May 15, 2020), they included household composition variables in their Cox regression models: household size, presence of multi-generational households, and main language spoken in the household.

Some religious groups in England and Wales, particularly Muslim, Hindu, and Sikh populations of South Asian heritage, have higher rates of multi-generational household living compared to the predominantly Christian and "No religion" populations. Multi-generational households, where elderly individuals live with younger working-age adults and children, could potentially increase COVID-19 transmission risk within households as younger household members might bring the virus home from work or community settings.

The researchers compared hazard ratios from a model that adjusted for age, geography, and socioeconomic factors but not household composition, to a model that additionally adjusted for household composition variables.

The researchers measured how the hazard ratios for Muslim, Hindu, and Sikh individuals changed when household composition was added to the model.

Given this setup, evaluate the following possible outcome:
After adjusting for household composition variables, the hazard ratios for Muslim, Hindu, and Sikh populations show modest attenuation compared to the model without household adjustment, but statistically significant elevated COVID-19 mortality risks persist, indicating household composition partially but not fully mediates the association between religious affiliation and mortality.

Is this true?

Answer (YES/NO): NO